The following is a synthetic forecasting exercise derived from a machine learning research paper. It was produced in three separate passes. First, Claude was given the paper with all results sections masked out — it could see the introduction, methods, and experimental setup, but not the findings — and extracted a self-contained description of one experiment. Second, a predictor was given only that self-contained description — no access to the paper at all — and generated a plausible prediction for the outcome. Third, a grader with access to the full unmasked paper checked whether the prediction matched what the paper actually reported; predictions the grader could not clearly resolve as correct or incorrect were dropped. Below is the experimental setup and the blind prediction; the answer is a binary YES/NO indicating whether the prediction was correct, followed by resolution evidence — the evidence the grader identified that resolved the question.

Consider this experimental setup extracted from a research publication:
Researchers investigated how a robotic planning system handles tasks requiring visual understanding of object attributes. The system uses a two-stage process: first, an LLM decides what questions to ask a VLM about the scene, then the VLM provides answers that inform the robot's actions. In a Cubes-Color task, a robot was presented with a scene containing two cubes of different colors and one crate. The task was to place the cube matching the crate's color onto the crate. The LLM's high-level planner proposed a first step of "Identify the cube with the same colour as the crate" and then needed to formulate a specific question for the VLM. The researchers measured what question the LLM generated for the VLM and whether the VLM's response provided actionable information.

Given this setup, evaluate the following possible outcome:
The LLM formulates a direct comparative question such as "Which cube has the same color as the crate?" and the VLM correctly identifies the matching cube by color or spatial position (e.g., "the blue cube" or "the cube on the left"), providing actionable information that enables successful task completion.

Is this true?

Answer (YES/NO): NO